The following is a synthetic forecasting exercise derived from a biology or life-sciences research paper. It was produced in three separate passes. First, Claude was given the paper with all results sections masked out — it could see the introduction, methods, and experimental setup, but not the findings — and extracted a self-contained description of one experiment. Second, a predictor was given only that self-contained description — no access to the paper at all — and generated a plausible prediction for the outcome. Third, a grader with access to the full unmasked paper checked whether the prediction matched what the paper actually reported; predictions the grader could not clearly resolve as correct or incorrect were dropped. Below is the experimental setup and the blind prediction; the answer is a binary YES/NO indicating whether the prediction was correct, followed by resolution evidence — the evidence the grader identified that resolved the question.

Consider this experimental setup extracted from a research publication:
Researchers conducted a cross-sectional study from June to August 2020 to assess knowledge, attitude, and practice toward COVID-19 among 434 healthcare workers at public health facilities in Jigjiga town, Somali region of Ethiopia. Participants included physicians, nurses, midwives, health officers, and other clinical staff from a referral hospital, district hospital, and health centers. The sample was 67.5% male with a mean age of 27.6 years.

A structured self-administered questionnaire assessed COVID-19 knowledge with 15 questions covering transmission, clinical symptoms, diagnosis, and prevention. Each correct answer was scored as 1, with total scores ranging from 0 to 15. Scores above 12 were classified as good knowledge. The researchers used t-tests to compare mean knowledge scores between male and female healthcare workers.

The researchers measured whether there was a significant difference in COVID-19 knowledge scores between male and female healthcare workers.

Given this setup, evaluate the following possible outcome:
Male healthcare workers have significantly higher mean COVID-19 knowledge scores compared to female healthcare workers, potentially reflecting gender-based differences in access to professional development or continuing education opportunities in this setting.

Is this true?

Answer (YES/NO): YES